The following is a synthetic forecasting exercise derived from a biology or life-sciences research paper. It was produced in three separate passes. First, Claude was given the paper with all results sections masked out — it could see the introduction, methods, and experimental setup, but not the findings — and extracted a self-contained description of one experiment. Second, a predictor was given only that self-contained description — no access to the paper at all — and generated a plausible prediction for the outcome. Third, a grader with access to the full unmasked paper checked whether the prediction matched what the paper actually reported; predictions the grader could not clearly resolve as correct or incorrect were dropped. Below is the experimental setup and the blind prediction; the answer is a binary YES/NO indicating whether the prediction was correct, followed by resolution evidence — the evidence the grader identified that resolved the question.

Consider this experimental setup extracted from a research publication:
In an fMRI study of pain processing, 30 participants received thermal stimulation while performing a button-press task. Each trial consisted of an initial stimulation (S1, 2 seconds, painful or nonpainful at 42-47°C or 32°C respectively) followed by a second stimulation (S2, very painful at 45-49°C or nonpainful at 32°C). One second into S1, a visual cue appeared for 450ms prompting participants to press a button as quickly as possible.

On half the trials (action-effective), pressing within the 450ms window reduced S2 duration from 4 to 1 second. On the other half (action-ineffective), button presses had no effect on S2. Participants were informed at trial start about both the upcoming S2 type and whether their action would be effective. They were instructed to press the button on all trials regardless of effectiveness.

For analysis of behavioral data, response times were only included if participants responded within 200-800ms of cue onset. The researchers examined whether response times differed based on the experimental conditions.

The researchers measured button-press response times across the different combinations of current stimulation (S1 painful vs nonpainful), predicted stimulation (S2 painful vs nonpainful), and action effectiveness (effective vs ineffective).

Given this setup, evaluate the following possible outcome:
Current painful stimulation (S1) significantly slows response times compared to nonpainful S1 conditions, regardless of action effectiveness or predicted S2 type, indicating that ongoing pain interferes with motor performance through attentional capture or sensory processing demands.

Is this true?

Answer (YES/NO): NO